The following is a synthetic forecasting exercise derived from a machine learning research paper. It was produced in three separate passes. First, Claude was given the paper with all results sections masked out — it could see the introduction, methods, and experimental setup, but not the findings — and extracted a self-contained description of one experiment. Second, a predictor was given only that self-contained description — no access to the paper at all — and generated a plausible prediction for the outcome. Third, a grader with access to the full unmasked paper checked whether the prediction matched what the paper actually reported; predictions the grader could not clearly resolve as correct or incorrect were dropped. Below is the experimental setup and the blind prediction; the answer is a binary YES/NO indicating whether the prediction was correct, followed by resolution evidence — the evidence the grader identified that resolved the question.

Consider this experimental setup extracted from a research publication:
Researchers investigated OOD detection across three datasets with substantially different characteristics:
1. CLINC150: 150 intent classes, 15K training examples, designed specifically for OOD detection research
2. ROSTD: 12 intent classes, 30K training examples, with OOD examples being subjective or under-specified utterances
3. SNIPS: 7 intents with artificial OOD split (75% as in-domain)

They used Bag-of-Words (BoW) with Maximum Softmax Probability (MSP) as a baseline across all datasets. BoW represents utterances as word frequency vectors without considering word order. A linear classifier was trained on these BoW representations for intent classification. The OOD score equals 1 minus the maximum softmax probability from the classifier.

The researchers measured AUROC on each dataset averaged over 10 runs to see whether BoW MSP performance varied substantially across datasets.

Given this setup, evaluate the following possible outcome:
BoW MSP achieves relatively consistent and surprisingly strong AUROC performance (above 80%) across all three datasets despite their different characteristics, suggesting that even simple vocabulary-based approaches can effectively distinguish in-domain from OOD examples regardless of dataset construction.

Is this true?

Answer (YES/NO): YES